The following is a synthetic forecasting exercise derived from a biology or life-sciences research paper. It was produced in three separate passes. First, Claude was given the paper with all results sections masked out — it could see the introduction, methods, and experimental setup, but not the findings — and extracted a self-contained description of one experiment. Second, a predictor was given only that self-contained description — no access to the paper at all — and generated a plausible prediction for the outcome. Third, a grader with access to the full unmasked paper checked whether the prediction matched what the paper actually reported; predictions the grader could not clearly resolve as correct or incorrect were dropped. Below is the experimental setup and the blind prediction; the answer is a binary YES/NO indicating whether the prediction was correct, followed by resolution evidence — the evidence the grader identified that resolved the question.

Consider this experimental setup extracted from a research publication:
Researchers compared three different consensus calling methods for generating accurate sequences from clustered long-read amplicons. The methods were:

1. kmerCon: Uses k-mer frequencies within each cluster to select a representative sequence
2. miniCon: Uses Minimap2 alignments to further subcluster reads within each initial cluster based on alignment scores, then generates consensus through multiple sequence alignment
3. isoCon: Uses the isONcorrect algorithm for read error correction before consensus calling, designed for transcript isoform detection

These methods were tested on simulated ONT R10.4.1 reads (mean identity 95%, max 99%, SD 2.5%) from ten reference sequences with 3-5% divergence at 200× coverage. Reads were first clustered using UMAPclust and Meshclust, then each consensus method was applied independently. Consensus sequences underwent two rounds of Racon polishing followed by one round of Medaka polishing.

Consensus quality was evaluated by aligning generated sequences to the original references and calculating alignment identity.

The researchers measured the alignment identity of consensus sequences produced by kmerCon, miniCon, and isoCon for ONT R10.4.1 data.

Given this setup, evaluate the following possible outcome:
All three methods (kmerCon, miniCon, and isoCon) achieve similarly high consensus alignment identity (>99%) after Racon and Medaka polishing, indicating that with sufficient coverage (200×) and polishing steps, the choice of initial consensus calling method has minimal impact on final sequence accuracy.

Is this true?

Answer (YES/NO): YES